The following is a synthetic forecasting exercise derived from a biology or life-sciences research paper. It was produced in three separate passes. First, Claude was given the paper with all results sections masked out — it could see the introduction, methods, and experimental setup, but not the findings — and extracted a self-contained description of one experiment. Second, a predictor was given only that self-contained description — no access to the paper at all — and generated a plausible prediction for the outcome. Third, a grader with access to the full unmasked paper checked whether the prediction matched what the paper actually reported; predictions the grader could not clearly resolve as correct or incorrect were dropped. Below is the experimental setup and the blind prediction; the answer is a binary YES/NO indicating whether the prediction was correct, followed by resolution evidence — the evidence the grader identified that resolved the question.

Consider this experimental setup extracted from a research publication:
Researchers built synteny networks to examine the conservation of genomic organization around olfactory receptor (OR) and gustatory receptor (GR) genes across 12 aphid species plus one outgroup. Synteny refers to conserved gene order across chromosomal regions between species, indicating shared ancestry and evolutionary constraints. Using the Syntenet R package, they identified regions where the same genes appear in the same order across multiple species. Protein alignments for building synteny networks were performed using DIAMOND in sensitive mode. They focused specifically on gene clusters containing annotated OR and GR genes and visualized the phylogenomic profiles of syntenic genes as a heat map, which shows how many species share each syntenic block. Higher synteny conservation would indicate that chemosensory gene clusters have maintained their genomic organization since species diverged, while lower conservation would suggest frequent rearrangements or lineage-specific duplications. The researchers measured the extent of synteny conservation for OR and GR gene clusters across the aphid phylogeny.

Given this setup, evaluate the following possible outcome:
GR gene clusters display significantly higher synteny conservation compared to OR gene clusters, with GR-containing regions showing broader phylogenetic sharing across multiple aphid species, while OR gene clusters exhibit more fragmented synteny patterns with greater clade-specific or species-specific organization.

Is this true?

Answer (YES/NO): YES